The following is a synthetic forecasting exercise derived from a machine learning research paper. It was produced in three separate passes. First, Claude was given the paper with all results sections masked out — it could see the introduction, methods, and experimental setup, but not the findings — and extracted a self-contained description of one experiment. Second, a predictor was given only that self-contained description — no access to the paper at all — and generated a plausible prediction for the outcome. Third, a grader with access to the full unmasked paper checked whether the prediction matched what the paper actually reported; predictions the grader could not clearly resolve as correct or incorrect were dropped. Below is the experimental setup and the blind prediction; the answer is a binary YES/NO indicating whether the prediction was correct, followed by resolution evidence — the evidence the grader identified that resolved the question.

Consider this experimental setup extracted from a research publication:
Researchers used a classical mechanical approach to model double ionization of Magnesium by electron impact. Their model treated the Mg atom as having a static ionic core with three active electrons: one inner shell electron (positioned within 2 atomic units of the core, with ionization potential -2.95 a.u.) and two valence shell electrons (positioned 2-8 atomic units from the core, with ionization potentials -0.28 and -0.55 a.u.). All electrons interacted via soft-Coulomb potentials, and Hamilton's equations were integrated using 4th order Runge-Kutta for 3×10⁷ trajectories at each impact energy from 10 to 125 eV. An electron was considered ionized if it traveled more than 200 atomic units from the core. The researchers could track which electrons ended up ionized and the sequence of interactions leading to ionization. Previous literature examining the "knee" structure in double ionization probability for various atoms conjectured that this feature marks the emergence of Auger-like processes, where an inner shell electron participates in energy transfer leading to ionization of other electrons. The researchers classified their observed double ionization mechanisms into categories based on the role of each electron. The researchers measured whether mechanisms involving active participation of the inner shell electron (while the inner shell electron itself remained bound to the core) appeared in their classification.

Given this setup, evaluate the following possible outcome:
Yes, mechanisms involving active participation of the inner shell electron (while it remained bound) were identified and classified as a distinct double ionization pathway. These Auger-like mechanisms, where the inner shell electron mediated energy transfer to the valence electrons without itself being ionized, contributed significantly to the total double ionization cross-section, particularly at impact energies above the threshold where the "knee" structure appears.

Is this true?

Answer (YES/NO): NO